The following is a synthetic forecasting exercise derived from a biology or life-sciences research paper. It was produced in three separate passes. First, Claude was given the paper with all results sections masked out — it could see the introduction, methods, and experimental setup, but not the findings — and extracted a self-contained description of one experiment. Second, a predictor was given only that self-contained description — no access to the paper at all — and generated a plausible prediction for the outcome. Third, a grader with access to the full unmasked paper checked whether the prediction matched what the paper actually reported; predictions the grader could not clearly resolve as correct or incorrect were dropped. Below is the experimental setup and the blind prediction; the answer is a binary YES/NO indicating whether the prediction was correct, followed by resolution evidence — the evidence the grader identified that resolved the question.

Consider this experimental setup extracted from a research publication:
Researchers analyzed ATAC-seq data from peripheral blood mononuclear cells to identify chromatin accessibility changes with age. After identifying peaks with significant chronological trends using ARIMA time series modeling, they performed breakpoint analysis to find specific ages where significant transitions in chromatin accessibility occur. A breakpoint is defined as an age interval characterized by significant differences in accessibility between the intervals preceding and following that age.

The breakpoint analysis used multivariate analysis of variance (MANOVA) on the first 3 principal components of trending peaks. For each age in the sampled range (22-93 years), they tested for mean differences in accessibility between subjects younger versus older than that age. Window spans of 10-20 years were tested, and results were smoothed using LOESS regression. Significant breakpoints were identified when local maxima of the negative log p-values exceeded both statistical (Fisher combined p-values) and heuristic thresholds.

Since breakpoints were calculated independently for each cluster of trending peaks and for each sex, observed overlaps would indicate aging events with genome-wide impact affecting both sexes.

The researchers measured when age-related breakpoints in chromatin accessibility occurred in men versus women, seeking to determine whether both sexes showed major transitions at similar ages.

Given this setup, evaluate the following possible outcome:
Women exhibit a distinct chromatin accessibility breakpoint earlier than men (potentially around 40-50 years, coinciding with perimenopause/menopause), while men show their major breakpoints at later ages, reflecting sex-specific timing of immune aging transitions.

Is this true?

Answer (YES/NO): NO